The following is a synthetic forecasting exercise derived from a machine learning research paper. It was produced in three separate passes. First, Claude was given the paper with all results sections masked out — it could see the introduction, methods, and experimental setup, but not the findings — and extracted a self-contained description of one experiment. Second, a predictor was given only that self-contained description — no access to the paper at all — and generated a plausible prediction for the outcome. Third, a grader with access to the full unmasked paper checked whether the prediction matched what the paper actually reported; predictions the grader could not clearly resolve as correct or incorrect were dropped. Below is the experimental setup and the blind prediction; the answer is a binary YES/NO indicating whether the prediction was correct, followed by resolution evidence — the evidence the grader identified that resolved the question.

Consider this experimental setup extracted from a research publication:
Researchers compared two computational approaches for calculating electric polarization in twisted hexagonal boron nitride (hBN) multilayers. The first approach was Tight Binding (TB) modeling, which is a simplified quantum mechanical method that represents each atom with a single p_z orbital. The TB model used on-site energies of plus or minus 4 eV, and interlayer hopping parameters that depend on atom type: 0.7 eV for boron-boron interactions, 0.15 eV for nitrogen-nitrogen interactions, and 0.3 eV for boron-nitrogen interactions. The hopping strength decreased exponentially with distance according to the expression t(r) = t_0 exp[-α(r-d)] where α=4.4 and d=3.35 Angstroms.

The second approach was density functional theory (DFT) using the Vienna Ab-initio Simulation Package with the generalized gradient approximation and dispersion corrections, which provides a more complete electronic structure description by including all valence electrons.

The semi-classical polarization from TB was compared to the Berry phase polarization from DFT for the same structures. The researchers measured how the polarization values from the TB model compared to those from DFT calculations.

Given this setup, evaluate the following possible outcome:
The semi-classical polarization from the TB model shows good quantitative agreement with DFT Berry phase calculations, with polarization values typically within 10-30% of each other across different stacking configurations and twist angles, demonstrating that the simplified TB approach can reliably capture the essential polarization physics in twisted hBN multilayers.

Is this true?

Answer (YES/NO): NO